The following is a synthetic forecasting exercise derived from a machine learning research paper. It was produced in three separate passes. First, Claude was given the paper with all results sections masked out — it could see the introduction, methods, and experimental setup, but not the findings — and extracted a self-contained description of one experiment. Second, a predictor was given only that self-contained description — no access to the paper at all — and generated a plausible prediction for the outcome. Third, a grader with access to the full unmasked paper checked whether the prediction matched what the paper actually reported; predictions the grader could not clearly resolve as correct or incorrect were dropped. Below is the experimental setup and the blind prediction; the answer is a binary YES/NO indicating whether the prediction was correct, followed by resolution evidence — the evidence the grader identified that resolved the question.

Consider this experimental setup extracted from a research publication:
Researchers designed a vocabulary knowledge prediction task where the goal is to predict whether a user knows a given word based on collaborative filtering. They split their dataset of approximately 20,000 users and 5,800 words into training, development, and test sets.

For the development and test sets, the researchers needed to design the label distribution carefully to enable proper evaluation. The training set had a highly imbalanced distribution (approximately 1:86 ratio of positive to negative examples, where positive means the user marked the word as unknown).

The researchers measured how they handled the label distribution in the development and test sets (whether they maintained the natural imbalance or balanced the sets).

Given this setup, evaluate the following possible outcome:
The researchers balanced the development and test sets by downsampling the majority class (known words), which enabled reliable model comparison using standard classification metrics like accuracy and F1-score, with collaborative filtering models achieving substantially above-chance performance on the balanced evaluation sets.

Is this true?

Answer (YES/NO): YES